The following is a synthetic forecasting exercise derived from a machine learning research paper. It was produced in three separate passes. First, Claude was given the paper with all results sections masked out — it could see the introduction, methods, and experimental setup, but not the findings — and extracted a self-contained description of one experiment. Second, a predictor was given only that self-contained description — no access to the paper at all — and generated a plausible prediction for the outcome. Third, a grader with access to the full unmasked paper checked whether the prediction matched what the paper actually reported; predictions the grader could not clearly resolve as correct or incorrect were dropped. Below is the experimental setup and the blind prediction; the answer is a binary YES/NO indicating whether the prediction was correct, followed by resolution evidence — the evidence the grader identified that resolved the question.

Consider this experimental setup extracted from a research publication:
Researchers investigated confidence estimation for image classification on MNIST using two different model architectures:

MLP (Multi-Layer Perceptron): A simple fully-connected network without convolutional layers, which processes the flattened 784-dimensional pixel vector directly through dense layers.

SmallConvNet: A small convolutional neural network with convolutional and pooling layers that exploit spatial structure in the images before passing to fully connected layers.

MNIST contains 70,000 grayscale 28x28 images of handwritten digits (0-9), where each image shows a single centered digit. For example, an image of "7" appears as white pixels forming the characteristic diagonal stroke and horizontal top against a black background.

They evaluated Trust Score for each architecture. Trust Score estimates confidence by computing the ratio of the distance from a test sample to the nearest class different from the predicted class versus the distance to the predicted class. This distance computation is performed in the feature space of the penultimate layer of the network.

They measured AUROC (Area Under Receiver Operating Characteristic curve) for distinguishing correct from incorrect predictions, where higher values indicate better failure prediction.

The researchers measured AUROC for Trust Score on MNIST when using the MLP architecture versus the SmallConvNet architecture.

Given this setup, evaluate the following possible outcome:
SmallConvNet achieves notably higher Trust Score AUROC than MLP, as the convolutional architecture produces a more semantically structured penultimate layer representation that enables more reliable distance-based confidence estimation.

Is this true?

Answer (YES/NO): NO